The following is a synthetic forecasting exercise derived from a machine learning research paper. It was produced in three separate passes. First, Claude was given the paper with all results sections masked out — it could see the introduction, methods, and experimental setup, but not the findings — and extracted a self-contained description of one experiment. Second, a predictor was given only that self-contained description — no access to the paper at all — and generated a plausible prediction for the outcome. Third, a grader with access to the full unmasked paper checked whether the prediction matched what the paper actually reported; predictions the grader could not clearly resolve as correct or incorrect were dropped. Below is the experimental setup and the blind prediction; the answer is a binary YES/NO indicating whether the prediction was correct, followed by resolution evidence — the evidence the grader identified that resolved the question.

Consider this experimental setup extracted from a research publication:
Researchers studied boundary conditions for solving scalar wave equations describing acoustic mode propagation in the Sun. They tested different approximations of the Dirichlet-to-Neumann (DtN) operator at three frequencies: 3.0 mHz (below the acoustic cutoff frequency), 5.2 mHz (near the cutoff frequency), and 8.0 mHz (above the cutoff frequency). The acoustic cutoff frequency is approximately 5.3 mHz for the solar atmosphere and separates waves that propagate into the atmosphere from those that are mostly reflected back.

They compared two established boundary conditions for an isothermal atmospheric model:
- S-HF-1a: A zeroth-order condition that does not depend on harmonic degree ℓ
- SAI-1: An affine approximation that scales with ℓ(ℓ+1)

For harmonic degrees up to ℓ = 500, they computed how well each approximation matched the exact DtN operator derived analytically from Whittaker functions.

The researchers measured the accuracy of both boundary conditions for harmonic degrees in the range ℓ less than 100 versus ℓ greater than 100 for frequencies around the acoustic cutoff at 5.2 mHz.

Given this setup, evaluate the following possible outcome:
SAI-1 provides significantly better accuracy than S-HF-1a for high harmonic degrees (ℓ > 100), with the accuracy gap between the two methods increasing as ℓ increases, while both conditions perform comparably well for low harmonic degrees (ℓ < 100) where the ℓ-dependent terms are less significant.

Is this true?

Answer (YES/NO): YES